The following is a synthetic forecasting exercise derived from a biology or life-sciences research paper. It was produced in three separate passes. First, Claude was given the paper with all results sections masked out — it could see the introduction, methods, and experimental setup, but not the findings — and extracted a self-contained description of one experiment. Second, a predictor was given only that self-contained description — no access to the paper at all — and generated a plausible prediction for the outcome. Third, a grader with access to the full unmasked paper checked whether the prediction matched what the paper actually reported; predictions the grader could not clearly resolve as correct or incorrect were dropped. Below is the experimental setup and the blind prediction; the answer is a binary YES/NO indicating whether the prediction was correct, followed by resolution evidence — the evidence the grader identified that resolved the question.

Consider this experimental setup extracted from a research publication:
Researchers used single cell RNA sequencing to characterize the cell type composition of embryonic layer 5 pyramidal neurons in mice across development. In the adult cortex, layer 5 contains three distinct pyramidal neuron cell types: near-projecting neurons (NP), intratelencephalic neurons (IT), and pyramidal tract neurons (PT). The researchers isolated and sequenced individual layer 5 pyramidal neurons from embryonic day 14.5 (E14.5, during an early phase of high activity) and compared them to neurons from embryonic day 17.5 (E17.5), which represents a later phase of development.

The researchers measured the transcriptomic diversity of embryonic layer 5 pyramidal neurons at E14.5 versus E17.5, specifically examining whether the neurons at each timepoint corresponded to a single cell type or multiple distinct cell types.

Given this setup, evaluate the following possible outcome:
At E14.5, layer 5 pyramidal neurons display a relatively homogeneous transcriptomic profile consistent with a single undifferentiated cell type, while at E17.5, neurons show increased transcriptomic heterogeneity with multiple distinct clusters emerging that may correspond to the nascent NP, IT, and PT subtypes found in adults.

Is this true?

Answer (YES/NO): NO